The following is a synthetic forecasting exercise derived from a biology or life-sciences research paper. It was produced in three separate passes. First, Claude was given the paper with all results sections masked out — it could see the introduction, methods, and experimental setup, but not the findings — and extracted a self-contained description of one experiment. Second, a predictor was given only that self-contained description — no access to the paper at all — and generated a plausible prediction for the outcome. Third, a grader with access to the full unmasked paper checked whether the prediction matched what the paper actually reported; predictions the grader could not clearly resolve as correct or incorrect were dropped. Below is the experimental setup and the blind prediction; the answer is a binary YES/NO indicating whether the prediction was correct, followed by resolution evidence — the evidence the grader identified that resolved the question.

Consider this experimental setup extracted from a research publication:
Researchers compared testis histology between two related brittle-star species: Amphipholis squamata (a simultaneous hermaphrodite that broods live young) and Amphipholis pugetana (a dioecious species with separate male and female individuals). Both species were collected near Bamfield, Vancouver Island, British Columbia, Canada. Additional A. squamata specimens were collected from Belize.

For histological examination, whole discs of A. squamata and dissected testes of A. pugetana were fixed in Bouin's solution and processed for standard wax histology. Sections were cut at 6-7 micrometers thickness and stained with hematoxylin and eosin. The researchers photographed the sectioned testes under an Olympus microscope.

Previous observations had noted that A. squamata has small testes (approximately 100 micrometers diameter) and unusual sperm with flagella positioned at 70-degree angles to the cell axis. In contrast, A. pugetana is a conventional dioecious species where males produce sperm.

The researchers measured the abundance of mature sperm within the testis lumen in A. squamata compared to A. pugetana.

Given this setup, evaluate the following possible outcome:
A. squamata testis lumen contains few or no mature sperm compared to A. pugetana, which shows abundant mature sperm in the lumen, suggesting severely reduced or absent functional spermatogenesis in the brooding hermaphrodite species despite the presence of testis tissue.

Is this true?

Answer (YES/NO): NO